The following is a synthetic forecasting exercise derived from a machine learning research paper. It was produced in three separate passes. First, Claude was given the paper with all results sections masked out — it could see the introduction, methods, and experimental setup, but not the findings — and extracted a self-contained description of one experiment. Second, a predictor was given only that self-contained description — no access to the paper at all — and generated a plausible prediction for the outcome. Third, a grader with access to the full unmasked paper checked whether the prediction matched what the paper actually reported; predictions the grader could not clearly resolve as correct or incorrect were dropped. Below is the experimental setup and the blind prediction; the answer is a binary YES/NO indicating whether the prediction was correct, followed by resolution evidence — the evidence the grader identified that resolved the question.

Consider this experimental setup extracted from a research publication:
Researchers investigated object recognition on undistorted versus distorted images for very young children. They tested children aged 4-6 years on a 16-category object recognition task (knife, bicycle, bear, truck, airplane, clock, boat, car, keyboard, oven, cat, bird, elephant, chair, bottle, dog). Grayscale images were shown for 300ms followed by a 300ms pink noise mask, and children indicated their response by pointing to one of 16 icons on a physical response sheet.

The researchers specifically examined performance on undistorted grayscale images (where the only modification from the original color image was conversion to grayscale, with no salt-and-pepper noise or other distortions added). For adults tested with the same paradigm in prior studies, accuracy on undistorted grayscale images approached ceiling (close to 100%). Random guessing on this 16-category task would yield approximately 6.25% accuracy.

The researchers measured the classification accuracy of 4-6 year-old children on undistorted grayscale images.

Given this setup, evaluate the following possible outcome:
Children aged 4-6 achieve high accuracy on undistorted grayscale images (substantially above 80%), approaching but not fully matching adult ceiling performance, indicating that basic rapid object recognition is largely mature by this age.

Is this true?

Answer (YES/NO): NO